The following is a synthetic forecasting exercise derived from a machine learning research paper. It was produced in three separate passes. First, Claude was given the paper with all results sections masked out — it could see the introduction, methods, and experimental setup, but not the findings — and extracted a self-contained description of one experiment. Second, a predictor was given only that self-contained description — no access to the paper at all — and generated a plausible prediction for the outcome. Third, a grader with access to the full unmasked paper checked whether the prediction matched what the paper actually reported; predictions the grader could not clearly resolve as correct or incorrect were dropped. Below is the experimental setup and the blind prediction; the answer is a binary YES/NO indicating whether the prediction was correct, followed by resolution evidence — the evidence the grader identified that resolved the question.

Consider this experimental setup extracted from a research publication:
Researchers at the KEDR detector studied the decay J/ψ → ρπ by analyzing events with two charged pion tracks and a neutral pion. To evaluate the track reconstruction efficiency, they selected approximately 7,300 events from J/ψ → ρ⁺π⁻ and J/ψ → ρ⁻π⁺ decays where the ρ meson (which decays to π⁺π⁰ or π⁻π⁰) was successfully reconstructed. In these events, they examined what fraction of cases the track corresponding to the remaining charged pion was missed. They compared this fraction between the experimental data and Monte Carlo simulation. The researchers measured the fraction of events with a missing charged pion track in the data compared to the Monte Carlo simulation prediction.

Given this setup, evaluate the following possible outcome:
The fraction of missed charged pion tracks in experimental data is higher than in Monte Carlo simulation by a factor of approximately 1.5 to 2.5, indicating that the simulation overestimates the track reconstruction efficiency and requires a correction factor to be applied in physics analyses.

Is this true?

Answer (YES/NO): YES